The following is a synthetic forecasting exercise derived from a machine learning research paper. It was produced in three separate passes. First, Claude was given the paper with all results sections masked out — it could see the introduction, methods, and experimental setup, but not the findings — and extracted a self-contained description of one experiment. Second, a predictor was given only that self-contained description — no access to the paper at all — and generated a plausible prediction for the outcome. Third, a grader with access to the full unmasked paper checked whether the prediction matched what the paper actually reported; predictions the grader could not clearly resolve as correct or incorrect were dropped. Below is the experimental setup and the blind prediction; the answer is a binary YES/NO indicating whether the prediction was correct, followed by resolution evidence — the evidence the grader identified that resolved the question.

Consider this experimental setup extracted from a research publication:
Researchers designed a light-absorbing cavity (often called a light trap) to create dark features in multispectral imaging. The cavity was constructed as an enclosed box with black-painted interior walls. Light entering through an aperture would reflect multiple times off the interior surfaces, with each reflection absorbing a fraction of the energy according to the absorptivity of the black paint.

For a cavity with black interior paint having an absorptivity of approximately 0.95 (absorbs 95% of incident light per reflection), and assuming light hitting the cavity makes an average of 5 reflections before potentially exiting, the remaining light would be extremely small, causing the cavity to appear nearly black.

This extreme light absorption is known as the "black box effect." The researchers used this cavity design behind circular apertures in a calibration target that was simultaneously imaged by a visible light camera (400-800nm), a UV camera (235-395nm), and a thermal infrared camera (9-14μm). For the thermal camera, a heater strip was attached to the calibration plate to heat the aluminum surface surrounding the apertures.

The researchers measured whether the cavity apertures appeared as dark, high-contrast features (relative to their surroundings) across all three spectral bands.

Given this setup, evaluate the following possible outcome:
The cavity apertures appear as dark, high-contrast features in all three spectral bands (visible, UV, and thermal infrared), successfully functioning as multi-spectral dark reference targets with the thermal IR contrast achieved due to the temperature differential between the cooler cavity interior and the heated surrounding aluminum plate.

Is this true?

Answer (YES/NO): YES